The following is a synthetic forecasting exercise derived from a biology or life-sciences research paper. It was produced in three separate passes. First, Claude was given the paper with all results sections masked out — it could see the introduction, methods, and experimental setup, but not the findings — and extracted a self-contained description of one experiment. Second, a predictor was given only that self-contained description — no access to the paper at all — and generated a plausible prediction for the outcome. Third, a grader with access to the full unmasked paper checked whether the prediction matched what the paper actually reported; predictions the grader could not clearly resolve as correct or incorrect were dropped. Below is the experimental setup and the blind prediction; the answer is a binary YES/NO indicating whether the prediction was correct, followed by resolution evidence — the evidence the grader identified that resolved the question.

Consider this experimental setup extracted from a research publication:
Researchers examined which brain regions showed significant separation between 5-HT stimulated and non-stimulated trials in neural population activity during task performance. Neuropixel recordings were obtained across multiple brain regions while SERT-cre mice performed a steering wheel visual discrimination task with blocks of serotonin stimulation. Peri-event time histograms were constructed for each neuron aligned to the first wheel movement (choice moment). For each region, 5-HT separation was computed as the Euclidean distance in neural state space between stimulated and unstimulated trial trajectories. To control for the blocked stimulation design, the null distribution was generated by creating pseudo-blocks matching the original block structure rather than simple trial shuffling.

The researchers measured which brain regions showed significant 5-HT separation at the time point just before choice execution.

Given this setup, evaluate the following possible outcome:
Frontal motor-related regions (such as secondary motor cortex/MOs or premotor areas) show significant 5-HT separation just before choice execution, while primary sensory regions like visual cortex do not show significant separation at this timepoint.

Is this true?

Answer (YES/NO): NO